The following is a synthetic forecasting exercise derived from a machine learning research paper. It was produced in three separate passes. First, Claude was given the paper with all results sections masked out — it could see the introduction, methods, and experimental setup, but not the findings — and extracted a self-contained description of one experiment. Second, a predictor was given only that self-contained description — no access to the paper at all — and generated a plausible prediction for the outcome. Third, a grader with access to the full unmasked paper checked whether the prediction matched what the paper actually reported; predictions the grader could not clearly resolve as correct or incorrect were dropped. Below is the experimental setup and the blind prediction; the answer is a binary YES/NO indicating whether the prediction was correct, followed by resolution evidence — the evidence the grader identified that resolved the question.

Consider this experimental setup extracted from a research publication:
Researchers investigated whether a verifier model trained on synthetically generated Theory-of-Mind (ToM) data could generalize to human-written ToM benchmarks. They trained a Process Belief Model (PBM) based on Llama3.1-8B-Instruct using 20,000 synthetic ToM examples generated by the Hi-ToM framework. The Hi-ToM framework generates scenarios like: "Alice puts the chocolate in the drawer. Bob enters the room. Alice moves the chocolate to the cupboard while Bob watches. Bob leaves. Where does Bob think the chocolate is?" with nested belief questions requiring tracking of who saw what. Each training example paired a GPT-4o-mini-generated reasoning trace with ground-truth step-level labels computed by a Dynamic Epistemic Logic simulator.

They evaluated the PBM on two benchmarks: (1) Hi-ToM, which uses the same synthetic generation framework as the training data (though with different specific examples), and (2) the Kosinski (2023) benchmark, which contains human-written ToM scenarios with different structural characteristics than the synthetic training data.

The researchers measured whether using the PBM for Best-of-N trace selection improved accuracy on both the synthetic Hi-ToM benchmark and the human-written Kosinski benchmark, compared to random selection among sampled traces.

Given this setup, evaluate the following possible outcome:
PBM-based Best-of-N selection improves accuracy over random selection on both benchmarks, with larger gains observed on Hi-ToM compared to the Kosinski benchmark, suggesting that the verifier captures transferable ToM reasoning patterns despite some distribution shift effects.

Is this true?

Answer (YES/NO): YES